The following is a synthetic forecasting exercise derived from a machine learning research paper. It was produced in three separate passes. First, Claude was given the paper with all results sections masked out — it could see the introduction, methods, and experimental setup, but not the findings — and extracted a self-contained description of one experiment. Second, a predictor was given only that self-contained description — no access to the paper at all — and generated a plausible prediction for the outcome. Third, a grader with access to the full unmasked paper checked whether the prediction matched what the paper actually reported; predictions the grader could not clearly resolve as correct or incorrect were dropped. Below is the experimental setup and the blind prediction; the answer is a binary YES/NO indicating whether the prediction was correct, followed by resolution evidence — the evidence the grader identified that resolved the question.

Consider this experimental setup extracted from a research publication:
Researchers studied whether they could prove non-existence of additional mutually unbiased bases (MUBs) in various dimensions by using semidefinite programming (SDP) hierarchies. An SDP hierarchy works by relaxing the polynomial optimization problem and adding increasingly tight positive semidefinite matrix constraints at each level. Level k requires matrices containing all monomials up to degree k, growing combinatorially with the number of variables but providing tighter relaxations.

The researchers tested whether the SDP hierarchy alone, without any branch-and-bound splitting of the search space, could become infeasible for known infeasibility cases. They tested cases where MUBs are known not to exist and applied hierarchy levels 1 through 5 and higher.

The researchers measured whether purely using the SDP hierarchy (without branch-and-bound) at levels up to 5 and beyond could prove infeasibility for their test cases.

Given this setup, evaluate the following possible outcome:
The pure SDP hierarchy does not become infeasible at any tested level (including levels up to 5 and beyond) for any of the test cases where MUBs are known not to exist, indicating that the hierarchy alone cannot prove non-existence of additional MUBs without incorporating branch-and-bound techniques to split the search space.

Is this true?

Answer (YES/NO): YES